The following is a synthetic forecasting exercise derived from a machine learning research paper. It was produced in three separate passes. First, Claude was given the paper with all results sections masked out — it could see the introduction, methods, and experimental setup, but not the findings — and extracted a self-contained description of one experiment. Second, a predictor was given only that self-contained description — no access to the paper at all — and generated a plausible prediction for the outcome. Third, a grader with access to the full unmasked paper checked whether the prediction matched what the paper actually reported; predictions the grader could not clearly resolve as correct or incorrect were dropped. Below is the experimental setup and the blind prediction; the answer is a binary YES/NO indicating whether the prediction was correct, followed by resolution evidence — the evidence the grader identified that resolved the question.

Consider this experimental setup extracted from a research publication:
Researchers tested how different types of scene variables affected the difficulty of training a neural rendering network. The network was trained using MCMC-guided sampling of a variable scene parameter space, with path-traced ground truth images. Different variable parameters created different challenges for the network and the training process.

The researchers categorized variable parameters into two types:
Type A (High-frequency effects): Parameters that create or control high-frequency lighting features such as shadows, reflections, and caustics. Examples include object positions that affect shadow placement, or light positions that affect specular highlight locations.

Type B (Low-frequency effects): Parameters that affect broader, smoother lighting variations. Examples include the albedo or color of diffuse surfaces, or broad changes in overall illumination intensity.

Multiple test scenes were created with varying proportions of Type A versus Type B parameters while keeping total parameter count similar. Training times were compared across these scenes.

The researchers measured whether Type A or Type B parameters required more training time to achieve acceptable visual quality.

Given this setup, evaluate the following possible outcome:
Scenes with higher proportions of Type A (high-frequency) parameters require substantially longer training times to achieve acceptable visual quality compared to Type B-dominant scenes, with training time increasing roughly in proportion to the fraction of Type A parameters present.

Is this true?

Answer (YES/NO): NO